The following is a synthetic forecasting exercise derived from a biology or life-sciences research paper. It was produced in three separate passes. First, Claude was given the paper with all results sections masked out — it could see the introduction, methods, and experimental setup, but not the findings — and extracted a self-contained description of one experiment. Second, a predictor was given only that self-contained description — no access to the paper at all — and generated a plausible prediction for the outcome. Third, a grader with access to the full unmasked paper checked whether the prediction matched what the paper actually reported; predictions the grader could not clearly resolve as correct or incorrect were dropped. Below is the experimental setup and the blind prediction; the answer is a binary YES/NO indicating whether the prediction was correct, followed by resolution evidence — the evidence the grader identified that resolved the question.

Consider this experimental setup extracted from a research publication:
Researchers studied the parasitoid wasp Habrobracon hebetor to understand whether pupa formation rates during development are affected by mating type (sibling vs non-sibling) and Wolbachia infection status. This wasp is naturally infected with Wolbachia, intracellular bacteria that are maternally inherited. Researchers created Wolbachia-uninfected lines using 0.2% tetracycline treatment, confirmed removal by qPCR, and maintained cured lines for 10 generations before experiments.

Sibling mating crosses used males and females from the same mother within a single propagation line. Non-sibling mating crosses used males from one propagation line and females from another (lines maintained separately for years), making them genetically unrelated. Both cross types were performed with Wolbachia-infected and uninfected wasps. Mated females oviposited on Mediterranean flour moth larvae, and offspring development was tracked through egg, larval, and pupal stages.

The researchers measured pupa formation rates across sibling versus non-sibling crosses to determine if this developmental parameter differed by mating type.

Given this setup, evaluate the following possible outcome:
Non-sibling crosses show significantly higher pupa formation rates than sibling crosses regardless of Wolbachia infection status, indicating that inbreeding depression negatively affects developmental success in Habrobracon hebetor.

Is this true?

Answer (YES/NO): NO